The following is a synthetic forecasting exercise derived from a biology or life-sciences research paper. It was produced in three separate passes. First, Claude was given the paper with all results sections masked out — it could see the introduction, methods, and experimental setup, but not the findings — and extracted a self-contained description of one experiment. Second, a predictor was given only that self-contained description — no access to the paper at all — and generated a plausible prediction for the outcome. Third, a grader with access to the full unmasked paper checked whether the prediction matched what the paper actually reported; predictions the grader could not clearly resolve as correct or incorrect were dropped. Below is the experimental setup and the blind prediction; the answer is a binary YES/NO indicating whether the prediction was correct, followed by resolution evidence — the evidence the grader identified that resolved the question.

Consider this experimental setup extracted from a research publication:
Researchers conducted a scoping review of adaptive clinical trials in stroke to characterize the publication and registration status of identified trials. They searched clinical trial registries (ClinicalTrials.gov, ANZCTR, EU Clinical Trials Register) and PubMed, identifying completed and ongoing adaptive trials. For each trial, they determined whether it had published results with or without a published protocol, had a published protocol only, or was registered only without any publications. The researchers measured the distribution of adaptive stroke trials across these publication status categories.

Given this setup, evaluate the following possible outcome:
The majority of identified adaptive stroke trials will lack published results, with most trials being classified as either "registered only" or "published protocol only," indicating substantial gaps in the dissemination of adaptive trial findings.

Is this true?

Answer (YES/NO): YES